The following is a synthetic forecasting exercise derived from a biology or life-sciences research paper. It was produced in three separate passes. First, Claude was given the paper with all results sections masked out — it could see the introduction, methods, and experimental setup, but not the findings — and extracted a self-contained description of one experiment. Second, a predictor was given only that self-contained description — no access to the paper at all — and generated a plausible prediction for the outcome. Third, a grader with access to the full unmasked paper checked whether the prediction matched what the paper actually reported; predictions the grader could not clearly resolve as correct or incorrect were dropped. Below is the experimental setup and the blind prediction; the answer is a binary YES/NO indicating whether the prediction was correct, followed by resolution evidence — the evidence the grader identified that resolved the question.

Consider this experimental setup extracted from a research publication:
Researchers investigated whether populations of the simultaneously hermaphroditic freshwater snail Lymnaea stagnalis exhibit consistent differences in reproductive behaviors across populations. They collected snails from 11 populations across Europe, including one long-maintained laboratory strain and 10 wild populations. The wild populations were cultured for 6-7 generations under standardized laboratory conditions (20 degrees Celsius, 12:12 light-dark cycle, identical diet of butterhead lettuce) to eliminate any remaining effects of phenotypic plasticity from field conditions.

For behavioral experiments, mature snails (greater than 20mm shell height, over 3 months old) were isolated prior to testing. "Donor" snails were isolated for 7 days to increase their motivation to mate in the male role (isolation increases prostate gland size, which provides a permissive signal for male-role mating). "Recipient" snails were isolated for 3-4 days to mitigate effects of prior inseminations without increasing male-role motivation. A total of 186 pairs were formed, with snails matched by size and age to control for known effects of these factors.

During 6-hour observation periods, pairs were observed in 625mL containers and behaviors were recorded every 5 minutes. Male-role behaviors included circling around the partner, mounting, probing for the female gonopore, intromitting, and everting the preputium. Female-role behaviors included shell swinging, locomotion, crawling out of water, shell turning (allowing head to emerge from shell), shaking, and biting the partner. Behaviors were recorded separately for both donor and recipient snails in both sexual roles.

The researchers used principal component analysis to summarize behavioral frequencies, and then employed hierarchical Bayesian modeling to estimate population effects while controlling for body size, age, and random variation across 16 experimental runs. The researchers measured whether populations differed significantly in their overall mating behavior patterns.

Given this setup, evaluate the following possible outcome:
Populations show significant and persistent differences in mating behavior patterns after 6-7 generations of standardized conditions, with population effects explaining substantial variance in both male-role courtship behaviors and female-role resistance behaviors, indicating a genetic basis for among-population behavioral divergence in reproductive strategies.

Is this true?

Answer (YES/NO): NO